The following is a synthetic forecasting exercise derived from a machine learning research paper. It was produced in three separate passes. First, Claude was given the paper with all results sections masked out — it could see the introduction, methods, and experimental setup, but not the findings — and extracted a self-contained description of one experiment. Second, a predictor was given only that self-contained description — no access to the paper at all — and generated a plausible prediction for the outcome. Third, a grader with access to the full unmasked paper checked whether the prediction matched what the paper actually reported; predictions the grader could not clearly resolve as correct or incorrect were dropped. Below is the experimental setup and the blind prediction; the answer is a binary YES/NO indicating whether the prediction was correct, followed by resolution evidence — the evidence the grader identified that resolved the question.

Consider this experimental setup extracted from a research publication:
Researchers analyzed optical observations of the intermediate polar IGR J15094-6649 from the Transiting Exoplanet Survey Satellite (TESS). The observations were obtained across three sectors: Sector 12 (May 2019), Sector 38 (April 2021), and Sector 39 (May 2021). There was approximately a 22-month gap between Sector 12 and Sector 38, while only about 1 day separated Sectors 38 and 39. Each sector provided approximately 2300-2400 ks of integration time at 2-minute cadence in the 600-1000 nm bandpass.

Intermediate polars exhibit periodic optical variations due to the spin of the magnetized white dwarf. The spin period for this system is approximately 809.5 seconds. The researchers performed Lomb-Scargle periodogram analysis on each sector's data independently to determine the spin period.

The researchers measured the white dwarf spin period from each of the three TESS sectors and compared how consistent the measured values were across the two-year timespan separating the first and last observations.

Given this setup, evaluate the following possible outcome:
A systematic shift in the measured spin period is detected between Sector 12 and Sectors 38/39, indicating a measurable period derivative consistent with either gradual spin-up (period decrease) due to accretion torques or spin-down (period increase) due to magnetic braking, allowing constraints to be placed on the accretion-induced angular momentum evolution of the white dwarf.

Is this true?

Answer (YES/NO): NO